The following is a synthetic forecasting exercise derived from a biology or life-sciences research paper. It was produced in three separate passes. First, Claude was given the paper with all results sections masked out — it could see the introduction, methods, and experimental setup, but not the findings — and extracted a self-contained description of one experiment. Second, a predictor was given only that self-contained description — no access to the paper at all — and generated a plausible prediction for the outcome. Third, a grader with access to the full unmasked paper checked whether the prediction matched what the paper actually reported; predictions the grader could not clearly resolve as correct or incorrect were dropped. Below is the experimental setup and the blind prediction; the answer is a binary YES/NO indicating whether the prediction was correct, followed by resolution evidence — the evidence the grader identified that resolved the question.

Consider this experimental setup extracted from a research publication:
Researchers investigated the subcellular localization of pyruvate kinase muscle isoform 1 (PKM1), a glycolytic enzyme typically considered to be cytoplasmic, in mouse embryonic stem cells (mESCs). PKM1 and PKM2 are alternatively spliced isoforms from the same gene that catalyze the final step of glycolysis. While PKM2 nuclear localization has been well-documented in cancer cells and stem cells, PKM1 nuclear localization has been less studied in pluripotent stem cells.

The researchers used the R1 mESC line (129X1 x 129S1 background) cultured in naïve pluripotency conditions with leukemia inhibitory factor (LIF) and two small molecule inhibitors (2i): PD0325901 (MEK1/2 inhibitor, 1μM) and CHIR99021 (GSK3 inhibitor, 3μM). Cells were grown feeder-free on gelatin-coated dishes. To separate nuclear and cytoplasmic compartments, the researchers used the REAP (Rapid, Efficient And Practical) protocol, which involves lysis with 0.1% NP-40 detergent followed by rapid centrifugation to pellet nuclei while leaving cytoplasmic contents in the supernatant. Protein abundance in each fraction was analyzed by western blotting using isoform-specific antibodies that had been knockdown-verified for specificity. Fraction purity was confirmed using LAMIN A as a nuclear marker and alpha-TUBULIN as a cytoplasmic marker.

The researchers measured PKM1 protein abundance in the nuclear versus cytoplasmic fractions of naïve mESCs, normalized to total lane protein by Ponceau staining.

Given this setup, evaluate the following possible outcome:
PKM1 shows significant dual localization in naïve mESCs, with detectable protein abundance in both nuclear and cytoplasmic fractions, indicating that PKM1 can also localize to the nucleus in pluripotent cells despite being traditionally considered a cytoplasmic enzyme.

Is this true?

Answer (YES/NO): YES